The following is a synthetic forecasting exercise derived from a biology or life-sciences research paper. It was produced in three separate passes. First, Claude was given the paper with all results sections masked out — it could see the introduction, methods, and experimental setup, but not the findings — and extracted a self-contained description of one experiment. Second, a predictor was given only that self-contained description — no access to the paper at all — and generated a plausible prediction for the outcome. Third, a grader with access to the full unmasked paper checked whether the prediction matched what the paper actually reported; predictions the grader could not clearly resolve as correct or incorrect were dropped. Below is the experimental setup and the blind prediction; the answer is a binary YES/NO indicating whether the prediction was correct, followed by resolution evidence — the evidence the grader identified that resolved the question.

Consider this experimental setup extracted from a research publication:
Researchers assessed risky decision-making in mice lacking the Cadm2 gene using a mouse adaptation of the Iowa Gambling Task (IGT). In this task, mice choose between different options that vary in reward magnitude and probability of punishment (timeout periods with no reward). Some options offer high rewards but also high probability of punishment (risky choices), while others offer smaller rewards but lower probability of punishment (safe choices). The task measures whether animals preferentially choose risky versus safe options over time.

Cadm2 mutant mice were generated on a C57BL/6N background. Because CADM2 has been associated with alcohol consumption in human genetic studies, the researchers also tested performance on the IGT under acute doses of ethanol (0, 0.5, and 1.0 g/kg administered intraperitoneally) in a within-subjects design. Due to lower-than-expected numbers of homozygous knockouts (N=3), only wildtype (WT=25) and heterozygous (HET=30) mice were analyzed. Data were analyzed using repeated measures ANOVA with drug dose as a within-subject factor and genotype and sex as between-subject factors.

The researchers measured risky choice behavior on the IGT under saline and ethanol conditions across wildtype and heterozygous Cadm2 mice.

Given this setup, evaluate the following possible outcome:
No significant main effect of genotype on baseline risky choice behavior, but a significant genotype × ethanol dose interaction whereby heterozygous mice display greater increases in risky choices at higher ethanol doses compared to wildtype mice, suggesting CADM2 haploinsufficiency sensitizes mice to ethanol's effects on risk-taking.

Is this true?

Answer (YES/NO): NO